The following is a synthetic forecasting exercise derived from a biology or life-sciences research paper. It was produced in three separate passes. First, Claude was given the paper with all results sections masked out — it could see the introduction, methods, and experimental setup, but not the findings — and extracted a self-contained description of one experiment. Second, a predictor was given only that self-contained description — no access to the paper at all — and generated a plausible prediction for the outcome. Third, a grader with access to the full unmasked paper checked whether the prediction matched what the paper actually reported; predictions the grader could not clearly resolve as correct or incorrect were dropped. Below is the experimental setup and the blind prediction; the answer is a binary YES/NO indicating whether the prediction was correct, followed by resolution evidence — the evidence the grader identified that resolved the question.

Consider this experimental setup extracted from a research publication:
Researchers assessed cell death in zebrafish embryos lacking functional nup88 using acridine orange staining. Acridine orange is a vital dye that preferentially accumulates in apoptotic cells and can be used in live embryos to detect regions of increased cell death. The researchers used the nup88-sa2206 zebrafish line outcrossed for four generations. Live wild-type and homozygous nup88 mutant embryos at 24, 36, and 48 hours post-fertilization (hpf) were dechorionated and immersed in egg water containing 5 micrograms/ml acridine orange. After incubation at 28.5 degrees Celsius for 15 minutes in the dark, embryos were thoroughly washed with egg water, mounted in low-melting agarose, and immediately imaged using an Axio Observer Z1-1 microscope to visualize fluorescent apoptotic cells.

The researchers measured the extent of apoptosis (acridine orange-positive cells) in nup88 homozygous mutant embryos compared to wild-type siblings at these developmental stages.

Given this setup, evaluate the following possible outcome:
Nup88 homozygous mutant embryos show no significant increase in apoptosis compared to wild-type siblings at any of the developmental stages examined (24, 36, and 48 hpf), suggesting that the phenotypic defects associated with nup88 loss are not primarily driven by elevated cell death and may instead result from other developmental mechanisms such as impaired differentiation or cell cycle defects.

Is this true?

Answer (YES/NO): NO